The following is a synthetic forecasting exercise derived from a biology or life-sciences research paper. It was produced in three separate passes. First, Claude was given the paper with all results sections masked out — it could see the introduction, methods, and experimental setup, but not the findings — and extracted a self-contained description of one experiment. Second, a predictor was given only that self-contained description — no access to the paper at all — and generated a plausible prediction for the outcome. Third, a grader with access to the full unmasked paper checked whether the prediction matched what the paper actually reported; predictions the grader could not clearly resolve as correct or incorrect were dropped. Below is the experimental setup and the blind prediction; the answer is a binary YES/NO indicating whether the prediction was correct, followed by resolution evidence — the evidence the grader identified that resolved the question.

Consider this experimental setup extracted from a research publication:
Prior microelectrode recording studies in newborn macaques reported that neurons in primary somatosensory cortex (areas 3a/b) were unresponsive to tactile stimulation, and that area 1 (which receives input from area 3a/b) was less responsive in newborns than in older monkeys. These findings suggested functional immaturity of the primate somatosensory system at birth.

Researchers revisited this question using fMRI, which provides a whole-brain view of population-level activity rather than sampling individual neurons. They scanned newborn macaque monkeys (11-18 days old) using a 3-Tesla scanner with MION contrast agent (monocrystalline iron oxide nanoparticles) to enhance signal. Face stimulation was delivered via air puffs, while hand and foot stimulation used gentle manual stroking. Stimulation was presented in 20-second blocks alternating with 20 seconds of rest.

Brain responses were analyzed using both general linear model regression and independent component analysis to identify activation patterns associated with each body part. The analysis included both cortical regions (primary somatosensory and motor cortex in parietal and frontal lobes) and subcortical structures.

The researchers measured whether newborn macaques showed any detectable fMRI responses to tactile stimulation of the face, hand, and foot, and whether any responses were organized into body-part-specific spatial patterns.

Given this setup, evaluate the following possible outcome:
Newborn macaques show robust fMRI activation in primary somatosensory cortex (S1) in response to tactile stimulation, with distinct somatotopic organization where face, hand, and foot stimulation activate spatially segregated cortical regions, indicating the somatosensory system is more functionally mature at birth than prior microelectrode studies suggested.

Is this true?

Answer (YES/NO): YES